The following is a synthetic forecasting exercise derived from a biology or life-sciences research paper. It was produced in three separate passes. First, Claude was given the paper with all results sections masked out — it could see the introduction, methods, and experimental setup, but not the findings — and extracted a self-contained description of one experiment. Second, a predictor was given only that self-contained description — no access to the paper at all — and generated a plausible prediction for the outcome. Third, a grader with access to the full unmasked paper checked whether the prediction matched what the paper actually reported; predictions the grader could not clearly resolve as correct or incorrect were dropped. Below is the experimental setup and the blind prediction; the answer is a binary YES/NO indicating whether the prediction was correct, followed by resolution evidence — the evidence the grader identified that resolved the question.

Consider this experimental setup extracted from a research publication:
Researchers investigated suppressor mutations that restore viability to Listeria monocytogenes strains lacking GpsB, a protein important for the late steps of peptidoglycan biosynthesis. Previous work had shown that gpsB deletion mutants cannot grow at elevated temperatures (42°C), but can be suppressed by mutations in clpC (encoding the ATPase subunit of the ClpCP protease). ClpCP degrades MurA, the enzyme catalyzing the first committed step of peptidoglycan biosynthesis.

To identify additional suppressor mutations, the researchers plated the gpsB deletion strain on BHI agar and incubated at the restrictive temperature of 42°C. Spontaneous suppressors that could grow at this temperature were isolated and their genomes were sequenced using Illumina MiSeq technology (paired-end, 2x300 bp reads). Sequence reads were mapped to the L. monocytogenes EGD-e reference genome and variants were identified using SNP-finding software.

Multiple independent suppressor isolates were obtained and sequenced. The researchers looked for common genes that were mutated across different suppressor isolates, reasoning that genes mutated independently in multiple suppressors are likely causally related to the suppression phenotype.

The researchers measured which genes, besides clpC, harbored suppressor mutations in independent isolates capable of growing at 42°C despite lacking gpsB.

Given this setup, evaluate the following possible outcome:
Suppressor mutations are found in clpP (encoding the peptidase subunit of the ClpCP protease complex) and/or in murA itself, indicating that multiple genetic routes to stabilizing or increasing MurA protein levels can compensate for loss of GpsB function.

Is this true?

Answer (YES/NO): NO